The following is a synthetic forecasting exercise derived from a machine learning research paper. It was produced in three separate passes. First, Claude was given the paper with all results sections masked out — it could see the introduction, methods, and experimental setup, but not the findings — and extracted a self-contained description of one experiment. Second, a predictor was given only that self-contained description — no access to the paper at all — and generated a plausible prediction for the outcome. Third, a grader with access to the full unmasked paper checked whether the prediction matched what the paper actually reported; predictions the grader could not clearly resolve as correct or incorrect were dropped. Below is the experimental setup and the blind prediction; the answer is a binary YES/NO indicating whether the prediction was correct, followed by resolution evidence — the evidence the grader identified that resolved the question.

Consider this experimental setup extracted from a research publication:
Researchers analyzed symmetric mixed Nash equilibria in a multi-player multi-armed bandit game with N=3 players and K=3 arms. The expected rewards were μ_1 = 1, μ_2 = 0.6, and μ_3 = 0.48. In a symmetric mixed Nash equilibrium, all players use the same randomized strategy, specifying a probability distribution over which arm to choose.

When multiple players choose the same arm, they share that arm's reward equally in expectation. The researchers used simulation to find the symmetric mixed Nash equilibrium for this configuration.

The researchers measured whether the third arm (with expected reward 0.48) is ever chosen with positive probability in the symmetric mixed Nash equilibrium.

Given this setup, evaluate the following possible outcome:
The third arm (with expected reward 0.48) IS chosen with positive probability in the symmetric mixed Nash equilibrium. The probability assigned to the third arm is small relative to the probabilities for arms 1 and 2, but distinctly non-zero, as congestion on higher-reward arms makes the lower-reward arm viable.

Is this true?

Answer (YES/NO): YES